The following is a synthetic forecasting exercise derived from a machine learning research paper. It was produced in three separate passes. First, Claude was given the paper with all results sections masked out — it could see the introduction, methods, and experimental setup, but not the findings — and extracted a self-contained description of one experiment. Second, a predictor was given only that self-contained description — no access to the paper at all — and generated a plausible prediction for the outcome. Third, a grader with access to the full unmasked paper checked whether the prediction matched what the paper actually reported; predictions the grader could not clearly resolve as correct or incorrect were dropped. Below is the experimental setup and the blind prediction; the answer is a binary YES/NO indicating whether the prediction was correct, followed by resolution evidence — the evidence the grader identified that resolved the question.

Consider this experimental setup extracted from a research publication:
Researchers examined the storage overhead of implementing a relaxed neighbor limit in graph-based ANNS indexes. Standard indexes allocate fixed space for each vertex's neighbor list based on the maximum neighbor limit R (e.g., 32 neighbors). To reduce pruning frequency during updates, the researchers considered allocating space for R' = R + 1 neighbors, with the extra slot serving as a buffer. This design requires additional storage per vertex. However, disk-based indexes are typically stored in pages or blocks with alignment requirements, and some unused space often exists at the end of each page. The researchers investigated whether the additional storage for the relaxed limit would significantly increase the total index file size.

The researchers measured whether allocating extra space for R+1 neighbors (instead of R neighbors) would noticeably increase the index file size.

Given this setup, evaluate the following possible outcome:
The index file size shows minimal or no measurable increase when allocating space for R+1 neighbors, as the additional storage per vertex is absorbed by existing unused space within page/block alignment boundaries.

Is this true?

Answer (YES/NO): YES